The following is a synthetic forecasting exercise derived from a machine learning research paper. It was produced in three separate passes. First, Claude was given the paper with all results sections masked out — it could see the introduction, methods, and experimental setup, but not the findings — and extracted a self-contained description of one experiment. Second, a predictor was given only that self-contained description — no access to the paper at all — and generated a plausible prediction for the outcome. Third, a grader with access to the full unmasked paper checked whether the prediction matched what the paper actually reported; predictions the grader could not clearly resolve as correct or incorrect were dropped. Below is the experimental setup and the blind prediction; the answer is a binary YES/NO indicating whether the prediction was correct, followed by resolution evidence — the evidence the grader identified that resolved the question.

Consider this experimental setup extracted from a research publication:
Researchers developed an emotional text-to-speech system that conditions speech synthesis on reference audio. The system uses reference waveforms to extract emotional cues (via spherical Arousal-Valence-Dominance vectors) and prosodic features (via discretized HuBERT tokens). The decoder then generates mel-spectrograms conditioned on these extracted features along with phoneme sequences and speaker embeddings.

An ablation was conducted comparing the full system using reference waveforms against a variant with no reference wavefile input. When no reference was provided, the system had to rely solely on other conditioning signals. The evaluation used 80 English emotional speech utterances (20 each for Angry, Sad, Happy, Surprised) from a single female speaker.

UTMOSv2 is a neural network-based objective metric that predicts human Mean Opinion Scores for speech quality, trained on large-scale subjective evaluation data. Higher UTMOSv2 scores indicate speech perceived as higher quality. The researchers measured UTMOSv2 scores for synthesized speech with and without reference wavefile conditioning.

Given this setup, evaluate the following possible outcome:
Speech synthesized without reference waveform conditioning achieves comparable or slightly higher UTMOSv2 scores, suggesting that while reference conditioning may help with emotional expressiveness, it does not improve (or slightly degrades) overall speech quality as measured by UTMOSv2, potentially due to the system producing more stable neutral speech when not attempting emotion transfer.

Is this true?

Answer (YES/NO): YES